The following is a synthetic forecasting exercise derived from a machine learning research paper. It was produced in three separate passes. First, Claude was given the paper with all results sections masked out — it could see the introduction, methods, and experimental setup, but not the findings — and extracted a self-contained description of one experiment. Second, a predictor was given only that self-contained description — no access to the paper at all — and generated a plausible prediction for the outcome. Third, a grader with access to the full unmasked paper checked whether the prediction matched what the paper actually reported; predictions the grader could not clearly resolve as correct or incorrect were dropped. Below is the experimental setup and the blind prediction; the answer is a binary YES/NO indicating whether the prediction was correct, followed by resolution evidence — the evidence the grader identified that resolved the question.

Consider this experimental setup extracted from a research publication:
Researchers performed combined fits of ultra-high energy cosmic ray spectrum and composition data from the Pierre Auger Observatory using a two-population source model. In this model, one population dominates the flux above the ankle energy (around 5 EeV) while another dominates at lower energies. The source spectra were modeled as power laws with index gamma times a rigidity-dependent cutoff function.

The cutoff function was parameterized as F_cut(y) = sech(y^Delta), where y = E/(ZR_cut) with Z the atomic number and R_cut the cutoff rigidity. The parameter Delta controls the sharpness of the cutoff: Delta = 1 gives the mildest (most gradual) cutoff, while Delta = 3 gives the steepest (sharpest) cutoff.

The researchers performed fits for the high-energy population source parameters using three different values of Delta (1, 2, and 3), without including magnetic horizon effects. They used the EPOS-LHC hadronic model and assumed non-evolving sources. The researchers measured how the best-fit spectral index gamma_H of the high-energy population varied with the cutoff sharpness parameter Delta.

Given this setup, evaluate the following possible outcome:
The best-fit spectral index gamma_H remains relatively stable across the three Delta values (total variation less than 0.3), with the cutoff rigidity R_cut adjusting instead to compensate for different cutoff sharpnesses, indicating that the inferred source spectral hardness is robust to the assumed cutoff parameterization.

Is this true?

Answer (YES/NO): NO